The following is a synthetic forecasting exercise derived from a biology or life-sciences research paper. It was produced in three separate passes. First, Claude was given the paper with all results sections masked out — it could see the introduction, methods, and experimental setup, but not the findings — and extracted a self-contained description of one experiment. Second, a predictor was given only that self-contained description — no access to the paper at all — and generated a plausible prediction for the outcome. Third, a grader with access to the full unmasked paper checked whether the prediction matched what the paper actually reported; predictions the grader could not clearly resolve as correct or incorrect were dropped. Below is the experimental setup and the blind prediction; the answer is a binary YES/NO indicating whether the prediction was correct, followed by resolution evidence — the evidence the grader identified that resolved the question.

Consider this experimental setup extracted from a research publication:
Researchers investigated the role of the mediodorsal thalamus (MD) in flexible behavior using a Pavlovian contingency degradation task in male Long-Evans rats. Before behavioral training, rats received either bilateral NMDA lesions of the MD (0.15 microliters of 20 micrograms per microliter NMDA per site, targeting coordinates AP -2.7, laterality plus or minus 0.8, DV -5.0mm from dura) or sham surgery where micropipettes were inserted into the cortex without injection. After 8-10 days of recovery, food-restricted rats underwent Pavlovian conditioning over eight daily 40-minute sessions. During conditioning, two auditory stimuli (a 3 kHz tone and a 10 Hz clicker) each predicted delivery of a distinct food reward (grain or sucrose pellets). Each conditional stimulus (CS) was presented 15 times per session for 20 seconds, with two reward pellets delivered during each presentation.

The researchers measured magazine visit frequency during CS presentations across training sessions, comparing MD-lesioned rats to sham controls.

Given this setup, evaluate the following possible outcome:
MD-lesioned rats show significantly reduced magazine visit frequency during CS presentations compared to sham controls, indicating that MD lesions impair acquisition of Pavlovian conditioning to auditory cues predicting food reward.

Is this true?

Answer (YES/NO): YES